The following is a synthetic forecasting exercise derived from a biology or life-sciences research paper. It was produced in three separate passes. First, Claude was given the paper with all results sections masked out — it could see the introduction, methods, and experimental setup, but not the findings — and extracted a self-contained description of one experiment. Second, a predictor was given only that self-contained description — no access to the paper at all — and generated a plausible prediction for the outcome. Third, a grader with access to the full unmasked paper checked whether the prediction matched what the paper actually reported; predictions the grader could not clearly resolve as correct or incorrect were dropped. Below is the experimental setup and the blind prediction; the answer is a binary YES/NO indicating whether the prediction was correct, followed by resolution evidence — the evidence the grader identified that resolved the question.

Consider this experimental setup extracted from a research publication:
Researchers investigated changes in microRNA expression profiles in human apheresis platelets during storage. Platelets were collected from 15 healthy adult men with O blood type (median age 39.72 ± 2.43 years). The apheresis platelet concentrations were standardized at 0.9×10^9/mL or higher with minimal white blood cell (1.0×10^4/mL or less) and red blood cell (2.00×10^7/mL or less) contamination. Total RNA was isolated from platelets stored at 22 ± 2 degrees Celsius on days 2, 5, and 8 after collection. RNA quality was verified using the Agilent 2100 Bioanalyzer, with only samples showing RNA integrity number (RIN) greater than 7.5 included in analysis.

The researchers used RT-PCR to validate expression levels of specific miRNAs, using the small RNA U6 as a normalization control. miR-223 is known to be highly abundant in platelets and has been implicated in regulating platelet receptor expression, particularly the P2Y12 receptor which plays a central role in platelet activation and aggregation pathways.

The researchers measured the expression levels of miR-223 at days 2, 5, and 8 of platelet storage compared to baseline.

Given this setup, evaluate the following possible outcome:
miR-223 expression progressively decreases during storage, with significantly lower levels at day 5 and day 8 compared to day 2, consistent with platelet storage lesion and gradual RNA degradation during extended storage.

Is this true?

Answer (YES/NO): NO